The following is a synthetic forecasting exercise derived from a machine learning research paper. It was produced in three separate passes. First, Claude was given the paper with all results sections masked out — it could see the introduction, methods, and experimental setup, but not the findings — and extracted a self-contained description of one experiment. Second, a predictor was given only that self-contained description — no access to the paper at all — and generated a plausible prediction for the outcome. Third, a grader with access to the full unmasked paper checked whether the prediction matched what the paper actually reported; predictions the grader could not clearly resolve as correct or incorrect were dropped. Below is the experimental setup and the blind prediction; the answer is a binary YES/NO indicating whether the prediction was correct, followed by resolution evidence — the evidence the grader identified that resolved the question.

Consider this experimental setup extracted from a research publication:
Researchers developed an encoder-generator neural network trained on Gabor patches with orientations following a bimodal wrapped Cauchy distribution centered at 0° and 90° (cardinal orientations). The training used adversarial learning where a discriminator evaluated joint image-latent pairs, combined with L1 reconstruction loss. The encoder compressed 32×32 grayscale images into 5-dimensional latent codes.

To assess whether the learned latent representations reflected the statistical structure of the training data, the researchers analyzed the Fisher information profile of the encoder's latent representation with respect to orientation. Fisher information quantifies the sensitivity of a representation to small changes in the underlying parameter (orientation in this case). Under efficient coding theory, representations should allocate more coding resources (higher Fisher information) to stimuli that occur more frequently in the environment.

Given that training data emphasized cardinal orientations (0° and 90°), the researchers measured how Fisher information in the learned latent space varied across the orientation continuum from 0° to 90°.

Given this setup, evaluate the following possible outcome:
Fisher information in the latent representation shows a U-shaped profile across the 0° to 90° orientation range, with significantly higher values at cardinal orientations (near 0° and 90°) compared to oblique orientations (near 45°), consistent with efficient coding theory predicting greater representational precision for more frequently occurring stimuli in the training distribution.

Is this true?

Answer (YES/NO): YES